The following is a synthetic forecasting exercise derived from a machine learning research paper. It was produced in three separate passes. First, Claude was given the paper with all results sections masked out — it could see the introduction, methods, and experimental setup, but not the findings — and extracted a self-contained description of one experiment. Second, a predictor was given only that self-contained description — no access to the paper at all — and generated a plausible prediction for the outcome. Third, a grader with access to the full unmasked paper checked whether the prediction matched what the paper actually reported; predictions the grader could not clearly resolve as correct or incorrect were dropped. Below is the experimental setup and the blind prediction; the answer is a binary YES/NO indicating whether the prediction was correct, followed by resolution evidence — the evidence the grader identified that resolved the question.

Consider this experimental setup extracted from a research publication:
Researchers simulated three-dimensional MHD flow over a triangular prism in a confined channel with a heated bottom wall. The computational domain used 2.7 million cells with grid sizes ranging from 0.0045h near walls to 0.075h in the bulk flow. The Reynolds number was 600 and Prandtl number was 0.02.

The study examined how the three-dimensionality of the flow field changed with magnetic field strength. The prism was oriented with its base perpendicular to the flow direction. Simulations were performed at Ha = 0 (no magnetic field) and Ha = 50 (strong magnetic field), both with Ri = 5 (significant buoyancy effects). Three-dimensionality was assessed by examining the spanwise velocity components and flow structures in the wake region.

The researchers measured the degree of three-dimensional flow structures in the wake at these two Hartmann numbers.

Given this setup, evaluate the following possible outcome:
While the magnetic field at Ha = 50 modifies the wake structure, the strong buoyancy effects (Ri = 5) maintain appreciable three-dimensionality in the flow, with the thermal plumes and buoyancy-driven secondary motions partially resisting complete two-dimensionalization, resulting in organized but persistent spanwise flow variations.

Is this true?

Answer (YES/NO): NO